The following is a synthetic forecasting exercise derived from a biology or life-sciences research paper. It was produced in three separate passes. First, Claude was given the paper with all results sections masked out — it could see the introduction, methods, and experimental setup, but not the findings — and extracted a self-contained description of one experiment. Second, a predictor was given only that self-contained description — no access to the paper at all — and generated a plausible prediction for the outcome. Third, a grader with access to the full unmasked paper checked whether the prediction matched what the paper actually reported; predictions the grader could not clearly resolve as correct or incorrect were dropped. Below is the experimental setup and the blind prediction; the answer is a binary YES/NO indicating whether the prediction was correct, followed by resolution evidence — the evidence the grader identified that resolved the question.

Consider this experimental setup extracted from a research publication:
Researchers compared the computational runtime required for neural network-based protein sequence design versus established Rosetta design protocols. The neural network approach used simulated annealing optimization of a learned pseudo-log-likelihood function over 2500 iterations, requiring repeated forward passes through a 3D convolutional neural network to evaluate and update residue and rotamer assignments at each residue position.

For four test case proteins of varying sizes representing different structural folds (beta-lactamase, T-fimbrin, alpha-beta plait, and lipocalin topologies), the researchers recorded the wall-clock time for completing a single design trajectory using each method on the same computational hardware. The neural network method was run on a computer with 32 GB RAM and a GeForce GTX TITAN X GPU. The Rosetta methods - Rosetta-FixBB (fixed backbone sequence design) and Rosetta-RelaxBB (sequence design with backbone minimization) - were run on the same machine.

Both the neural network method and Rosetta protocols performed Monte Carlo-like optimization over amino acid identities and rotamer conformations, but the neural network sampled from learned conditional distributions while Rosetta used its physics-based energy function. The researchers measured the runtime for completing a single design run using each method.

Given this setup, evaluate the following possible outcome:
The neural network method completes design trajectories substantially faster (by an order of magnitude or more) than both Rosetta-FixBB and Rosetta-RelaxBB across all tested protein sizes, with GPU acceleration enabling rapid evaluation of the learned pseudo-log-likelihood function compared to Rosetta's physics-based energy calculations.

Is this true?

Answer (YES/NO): NO